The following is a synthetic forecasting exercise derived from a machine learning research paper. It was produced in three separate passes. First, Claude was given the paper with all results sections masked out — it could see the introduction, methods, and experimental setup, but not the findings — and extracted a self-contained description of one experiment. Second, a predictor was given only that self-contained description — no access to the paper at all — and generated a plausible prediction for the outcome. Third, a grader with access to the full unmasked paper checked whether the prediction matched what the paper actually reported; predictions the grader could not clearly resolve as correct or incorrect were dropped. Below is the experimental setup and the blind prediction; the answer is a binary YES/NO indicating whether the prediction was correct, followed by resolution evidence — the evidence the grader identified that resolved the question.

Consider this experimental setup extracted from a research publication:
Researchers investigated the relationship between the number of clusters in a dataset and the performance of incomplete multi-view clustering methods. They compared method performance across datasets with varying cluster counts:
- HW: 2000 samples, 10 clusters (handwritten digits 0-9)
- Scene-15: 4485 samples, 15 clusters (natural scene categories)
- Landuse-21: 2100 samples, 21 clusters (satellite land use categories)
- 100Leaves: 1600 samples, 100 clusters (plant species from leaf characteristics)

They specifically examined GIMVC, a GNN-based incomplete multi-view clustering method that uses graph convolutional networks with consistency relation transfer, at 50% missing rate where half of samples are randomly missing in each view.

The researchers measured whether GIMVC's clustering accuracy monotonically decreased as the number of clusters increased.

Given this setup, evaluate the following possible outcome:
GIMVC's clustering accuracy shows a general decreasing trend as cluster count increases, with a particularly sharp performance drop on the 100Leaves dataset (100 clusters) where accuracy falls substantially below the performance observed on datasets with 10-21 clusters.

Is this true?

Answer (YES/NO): NO